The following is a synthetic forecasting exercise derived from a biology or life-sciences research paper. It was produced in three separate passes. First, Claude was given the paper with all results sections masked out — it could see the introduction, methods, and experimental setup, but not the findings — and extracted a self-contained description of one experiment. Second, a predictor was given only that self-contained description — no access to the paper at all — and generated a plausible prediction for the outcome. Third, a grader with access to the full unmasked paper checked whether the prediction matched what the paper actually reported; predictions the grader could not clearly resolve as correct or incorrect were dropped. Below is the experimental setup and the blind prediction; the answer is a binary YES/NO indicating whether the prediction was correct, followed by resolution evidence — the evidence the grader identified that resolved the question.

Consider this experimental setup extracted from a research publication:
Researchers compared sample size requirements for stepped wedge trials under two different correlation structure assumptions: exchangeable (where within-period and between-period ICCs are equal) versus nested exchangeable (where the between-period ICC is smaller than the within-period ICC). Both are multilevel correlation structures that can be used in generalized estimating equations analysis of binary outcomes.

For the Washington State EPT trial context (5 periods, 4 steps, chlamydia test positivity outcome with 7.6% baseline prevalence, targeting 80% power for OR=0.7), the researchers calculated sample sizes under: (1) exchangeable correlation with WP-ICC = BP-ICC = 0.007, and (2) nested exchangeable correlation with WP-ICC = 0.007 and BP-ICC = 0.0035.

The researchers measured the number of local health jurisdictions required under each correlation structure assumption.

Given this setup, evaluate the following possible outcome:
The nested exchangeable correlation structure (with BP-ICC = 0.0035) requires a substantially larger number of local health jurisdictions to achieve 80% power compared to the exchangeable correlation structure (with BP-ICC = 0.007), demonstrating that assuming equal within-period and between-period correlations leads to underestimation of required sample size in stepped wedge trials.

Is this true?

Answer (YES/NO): YES